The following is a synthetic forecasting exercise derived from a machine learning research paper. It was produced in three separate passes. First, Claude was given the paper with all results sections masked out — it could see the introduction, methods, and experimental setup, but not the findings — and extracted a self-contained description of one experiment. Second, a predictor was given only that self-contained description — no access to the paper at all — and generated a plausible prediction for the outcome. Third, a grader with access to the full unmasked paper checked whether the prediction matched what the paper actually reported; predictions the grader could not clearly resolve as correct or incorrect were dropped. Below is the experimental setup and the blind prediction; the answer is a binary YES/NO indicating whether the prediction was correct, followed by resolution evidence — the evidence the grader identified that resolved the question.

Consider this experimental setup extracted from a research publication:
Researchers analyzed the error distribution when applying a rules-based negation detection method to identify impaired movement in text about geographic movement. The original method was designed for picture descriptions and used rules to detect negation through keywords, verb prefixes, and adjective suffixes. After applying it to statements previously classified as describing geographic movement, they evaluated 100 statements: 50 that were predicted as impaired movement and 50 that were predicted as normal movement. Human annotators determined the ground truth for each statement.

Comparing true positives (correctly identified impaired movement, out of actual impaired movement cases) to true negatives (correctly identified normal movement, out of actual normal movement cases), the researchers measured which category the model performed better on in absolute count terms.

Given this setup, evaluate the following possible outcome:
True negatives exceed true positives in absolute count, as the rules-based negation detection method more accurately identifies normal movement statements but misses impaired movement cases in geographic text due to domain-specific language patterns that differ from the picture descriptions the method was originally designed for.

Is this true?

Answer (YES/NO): YES